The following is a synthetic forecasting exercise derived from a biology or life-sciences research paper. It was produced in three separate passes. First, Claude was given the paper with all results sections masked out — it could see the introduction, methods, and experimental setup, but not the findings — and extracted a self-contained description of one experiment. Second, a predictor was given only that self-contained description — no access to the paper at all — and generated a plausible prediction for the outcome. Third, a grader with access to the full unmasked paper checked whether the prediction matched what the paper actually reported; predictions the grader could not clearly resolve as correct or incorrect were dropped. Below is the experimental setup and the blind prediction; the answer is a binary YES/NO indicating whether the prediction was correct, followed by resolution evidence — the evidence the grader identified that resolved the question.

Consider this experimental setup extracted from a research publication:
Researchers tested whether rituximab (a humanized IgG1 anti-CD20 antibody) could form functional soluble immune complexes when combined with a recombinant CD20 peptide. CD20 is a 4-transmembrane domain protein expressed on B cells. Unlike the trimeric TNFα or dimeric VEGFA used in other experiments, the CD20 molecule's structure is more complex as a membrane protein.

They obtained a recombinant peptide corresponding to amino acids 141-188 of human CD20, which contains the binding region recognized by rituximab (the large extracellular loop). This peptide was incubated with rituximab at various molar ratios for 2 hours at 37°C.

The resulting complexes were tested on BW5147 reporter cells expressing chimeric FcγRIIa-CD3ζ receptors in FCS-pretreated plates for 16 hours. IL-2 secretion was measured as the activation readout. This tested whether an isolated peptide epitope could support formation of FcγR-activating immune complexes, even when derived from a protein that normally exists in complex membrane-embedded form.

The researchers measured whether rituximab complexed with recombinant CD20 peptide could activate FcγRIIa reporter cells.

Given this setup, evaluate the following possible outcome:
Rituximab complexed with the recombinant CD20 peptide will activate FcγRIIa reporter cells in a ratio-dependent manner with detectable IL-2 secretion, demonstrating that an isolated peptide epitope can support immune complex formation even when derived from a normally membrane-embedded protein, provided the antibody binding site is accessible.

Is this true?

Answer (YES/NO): NO